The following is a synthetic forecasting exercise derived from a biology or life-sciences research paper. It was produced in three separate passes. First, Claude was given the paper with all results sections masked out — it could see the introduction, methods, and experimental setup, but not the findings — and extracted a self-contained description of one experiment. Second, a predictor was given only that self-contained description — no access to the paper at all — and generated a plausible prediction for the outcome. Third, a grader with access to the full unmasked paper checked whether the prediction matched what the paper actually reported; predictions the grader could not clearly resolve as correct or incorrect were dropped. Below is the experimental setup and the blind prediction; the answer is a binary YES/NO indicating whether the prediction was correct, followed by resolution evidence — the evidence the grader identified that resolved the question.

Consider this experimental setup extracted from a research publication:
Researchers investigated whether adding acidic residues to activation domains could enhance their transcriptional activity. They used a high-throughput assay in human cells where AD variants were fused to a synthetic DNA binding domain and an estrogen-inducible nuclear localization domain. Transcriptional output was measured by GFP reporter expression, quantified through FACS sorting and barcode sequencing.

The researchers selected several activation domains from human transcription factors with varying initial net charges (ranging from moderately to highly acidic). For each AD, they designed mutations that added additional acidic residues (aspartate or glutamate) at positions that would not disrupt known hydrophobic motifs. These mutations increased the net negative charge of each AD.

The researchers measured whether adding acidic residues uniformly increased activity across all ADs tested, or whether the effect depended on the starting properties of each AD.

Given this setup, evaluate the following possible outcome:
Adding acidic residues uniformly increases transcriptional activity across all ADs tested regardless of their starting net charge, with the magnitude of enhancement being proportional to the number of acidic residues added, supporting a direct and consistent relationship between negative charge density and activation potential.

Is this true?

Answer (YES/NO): NO